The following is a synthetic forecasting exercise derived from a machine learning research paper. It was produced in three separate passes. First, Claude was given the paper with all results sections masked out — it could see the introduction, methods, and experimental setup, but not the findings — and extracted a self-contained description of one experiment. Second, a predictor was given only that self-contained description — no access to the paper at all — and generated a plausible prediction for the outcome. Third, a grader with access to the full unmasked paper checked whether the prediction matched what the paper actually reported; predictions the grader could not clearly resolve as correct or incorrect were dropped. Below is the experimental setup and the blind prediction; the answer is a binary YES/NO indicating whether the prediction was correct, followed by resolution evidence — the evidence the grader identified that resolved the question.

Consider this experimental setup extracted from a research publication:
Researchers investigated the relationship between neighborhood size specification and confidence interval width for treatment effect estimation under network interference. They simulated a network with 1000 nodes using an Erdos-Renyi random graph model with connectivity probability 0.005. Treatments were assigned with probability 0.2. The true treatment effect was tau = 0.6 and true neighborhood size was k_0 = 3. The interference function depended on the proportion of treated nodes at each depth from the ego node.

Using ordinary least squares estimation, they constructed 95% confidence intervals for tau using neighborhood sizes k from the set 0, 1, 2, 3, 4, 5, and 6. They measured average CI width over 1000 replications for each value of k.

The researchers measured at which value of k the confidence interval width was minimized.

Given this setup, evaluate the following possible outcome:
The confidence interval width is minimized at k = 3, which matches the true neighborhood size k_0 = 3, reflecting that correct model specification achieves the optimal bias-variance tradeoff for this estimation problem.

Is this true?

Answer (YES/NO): YES